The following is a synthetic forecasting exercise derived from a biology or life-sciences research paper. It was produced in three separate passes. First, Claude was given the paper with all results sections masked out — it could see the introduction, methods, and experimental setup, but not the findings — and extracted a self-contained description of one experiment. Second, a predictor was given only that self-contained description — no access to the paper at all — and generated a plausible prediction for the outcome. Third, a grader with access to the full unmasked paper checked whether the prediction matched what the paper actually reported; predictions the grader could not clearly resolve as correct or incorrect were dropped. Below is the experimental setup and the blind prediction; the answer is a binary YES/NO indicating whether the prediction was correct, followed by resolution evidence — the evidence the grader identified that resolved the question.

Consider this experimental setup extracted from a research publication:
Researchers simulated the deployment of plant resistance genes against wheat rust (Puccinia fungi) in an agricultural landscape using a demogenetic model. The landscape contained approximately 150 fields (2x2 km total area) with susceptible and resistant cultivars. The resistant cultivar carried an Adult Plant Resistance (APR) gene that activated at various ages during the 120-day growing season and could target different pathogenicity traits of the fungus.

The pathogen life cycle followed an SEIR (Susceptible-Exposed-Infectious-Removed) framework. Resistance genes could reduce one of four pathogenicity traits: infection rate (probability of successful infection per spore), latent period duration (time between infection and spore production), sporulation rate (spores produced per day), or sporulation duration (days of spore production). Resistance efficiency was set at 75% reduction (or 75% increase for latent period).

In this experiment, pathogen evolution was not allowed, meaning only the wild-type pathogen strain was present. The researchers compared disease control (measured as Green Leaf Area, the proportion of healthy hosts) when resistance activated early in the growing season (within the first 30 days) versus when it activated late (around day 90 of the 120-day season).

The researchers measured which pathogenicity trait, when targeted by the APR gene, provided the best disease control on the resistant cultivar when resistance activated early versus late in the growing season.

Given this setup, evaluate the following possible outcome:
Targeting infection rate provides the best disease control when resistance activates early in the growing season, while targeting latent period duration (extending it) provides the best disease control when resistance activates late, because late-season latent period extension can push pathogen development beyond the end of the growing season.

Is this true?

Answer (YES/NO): NO